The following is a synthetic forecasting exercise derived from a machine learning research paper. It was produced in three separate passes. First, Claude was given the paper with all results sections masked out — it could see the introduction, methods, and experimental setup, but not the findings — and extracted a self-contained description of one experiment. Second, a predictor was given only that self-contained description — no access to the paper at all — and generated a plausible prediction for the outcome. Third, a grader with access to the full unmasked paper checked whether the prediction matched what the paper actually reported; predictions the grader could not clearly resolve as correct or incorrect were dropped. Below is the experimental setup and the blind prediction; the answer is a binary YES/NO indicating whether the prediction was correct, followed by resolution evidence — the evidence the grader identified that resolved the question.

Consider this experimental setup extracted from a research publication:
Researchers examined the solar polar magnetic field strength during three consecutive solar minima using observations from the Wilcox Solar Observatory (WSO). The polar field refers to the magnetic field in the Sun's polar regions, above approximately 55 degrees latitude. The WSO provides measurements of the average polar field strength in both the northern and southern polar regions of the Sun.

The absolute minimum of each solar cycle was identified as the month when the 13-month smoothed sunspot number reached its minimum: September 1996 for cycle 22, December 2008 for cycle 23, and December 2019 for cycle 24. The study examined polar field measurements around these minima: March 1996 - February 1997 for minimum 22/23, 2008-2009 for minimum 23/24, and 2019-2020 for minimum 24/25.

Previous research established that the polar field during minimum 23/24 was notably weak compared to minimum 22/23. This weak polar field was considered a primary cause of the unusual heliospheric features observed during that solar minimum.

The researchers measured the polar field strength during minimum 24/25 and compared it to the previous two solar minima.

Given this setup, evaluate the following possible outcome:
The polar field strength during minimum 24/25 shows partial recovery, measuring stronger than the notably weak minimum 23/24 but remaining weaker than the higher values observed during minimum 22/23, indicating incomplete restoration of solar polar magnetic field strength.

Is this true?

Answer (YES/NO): YES